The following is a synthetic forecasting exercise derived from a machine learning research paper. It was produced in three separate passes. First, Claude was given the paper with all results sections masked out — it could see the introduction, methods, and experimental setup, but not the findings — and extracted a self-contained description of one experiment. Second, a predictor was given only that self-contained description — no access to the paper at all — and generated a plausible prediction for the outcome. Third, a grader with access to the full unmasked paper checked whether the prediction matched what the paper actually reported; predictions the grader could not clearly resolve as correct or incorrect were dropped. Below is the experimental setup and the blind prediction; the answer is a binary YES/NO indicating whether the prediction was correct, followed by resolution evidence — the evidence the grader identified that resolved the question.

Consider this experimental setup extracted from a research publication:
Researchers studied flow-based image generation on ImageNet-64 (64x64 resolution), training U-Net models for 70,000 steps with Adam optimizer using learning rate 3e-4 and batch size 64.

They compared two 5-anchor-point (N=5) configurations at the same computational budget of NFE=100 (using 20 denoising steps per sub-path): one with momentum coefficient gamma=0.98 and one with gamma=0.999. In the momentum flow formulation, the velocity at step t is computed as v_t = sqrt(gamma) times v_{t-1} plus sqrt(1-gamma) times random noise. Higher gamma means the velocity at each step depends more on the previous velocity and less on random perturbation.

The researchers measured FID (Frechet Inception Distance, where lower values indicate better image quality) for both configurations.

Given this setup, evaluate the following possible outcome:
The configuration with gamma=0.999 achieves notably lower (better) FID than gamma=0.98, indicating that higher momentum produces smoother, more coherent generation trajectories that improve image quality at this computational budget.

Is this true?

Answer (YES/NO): YES